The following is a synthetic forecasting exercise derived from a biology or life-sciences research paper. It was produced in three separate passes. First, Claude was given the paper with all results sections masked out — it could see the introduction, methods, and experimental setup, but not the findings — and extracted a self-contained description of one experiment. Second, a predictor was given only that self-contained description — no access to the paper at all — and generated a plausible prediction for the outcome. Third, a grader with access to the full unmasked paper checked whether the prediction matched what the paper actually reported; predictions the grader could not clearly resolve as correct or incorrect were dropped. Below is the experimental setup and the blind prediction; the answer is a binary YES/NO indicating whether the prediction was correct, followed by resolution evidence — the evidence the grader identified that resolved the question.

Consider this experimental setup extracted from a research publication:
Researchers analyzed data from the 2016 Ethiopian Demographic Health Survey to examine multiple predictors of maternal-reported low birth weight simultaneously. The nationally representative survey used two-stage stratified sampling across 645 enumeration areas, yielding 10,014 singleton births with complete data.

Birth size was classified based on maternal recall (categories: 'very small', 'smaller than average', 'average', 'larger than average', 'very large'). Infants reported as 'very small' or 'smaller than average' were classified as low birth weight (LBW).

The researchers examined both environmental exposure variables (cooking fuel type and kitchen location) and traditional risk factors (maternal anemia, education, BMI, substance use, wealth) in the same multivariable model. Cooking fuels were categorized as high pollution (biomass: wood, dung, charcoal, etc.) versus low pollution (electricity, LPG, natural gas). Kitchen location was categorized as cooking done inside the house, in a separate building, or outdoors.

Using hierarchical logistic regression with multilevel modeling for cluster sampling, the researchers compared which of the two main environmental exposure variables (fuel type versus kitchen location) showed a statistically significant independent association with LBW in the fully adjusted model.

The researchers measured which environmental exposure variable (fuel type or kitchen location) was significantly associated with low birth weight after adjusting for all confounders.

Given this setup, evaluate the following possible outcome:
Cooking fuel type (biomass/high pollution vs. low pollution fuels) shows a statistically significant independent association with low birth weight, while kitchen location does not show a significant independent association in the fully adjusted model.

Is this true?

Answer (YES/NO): NO